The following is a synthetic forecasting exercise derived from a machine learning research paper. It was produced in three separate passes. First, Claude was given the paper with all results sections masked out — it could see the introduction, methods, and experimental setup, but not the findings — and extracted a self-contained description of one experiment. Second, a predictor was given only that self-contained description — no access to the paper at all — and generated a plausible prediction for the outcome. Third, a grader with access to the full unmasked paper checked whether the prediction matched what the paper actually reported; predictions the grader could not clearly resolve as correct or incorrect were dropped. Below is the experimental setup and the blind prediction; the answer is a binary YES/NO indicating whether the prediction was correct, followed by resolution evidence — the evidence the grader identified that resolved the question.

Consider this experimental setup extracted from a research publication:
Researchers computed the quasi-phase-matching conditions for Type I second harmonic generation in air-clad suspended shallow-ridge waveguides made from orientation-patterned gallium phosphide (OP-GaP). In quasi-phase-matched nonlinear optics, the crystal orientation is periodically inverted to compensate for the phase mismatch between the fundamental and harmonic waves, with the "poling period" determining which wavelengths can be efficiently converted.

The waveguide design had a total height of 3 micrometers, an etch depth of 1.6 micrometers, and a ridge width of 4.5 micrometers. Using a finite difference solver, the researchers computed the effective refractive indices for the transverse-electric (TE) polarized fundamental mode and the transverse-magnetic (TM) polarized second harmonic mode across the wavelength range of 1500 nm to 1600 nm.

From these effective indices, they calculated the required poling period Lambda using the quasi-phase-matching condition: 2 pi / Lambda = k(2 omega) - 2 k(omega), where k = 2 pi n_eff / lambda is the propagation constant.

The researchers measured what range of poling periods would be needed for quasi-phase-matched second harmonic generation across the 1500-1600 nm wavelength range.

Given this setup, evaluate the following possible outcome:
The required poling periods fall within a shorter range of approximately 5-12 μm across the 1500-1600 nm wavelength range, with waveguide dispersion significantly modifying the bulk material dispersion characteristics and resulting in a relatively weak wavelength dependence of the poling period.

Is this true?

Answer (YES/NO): NO